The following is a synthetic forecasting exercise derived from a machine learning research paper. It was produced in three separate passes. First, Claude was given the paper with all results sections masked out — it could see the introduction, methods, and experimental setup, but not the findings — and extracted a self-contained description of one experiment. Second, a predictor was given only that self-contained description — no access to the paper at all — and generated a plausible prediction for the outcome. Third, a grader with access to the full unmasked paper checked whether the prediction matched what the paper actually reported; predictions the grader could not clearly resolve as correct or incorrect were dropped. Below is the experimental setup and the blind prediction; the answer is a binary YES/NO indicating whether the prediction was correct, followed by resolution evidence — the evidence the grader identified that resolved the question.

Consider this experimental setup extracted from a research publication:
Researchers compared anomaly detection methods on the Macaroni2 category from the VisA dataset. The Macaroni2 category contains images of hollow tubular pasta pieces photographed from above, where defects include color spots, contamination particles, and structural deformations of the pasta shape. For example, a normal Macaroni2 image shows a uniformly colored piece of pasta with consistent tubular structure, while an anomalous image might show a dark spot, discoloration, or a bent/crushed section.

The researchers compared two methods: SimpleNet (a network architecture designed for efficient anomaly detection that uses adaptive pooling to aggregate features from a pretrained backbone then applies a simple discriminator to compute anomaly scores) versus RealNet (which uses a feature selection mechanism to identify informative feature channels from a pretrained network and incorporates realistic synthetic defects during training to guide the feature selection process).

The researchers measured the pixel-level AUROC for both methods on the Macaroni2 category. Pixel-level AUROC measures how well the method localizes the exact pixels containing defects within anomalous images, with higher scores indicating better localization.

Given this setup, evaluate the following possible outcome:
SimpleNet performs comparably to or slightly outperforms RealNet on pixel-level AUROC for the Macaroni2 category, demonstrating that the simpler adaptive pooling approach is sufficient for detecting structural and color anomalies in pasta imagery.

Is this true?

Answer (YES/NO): NO